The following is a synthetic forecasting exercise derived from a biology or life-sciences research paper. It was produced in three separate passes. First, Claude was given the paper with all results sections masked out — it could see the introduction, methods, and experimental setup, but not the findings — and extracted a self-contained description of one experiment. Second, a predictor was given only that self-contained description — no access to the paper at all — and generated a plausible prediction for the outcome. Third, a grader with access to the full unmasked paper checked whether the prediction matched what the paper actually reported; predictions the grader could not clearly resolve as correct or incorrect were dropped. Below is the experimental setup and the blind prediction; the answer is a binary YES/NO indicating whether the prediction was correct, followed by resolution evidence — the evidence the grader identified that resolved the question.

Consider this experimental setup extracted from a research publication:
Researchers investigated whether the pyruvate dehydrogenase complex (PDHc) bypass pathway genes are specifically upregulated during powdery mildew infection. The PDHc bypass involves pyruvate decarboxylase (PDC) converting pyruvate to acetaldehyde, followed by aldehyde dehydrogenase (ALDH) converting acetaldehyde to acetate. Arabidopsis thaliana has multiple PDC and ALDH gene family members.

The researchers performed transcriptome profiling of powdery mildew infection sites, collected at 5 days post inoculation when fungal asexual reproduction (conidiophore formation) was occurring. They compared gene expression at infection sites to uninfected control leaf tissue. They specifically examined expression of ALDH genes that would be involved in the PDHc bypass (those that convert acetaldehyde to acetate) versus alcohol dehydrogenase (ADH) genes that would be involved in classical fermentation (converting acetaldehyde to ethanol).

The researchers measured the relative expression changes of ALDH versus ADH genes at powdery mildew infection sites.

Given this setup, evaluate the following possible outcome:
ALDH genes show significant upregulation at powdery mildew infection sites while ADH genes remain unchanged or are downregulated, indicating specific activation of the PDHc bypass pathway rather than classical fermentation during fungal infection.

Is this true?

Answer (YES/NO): YES